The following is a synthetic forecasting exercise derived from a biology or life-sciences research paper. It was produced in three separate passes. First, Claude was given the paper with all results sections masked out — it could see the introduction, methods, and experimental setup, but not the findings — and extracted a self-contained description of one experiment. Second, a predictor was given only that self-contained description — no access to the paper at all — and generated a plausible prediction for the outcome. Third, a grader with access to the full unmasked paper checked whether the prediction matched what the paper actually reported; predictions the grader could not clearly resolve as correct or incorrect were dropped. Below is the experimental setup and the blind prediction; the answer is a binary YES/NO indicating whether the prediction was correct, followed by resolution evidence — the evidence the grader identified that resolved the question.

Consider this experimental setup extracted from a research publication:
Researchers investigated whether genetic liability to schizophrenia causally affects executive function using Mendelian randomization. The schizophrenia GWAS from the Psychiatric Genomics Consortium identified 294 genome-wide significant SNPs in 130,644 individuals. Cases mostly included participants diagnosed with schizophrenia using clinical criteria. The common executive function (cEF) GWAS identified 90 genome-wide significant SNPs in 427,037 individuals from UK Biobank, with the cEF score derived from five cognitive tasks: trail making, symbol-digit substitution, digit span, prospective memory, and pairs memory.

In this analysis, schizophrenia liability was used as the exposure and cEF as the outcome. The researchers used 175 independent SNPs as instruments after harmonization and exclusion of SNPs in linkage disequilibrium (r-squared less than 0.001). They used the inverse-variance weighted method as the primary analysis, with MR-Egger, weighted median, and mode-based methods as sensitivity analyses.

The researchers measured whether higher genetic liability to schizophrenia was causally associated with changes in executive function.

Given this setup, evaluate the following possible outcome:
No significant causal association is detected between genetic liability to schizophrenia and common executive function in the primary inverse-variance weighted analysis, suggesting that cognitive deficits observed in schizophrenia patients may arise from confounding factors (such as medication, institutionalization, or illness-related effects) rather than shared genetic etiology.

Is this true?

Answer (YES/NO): NO